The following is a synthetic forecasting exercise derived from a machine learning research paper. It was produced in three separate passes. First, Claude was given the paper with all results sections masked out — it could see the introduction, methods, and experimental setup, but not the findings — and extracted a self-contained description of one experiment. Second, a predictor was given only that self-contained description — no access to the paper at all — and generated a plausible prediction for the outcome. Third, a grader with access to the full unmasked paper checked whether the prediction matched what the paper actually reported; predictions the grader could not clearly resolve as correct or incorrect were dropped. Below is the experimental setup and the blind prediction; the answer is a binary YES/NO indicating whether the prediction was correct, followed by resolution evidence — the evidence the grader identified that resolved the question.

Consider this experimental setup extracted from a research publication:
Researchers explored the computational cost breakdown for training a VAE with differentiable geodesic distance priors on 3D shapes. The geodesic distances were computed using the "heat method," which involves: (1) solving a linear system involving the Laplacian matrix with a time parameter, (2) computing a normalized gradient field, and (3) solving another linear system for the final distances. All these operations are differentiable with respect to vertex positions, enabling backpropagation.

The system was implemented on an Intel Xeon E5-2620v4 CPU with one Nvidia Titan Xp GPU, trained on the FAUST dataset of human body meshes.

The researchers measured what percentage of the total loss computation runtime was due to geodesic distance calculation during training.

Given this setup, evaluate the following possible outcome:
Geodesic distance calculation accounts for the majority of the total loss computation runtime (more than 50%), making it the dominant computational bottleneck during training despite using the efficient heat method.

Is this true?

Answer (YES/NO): YES